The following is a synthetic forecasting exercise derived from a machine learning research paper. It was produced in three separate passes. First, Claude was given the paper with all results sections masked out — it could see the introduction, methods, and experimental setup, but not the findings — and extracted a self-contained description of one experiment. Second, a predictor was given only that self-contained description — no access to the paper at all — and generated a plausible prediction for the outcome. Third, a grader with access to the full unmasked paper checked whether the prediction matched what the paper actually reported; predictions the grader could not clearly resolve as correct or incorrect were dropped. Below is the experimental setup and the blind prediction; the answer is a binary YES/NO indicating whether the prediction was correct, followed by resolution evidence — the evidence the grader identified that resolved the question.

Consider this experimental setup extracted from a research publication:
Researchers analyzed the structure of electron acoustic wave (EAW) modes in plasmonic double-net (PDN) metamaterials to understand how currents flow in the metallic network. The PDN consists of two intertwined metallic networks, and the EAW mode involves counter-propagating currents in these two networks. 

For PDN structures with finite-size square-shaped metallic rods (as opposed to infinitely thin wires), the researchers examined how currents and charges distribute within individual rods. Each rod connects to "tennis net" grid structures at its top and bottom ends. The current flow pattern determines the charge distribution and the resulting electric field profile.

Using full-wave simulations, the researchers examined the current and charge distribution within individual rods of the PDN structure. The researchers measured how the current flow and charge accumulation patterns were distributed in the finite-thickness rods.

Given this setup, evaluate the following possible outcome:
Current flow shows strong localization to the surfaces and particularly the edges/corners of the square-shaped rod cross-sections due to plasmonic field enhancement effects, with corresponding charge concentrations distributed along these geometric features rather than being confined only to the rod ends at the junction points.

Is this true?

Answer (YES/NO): NO